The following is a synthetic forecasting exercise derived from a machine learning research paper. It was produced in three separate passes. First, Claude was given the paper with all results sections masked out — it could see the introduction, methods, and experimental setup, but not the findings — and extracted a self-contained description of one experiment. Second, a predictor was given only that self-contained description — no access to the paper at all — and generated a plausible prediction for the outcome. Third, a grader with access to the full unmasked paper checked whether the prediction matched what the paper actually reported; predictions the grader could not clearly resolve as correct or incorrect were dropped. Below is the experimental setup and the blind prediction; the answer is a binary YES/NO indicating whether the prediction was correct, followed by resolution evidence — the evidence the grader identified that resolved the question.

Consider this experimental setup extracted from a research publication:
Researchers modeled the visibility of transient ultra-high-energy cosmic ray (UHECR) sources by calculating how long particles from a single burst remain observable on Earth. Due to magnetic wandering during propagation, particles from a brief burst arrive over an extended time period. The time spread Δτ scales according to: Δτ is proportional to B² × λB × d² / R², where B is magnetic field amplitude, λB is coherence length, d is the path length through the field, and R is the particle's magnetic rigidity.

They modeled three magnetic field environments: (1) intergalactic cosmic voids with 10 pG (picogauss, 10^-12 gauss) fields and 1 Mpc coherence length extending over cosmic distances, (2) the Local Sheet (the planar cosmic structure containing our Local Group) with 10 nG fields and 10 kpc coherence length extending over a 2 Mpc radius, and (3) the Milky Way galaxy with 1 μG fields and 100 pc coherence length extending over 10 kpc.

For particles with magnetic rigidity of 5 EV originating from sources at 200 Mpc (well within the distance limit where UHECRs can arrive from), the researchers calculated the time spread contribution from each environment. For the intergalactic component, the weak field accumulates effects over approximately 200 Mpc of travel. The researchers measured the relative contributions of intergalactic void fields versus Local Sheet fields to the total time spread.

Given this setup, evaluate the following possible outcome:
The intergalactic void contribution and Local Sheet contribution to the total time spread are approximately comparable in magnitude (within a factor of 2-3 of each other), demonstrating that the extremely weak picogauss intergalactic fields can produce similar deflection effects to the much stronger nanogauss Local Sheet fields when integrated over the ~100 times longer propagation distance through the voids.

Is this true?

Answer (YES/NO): YES